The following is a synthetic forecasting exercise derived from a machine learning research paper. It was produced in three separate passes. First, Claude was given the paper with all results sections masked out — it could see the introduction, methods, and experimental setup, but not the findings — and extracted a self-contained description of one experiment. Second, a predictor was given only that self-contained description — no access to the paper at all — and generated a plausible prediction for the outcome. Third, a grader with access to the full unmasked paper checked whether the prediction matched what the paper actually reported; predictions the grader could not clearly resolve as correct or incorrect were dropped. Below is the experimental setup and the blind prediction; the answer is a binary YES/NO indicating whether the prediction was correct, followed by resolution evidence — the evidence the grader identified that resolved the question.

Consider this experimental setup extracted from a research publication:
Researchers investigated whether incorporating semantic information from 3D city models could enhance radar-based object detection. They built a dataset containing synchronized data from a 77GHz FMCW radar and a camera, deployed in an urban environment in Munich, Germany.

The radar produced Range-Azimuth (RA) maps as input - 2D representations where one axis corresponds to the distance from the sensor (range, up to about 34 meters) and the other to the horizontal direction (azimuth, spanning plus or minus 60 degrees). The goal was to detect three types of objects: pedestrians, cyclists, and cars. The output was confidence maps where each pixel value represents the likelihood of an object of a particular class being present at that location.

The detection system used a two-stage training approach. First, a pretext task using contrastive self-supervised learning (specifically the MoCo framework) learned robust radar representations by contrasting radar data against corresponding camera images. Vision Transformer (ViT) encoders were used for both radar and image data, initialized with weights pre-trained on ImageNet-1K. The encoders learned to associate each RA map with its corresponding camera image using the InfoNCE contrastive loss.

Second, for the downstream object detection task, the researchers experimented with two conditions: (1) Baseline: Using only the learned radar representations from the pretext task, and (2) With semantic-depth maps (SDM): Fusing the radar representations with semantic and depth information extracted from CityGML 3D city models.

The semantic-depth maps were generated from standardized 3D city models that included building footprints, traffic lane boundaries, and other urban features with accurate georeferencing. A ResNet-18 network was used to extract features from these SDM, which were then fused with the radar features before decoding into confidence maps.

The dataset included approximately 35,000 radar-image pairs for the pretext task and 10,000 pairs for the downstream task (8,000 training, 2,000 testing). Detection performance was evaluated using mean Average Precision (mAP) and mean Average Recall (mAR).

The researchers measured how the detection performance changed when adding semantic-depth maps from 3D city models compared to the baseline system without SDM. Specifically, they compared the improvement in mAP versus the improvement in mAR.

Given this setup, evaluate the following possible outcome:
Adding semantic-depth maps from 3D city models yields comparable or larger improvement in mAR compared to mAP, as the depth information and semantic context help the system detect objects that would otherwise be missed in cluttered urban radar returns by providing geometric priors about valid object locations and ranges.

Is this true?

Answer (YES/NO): NO